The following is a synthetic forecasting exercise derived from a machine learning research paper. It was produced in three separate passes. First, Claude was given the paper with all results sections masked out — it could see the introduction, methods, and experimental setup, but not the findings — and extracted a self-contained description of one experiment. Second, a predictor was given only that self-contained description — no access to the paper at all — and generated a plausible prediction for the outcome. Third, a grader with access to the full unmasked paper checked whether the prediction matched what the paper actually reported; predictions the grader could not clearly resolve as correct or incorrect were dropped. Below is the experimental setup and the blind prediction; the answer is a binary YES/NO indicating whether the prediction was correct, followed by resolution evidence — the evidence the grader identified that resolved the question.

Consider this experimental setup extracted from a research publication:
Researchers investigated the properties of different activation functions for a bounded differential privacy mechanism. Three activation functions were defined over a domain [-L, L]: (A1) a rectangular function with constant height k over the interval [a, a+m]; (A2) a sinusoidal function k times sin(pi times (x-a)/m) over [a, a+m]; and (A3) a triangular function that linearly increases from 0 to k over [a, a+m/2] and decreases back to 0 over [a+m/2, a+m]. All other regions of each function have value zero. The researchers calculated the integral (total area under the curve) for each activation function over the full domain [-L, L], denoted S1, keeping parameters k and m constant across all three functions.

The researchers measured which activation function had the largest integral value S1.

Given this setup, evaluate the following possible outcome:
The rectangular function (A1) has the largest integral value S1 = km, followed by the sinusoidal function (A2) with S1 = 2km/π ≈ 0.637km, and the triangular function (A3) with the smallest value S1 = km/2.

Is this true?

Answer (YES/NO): YES